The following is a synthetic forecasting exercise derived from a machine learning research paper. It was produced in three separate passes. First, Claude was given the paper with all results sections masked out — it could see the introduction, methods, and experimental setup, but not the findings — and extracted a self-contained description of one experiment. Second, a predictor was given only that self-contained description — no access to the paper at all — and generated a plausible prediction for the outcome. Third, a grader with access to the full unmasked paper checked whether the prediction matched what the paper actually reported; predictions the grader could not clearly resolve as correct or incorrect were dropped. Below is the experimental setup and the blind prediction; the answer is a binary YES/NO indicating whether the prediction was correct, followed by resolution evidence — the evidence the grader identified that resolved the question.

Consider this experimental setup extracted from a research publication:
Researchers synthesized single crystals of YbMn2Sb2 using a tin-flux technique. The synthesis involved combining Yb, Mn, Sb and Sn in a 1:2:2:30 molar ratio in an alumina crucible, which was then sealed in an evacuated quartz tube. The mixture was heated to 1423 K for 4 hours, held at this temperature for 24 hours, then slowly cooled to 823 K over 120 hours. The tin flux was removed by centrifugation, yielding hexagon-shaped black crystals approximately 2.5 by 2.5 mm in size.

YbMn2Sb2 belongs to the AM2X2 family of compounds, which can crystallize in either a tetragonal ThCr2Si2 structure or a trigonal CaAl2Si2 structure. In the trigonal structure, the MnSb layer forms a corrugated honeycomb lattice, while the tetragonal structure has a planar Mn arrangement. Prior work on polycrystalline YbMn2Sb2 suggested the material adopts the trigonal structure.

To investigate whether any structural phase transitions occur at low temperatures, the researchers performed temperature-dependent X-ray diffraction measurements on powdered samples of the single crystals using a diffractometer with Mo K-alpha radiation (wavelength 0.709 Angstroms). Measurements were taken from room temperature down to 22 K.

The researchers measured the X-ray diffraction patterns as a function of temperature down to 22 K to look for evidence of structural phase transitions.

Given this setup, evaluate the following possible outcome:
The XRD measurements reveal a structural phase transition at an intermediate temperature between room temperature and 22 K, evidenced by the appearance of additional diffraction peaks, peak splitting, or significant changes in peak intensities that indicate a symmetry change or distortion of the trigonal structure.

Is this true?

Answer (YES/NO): NO